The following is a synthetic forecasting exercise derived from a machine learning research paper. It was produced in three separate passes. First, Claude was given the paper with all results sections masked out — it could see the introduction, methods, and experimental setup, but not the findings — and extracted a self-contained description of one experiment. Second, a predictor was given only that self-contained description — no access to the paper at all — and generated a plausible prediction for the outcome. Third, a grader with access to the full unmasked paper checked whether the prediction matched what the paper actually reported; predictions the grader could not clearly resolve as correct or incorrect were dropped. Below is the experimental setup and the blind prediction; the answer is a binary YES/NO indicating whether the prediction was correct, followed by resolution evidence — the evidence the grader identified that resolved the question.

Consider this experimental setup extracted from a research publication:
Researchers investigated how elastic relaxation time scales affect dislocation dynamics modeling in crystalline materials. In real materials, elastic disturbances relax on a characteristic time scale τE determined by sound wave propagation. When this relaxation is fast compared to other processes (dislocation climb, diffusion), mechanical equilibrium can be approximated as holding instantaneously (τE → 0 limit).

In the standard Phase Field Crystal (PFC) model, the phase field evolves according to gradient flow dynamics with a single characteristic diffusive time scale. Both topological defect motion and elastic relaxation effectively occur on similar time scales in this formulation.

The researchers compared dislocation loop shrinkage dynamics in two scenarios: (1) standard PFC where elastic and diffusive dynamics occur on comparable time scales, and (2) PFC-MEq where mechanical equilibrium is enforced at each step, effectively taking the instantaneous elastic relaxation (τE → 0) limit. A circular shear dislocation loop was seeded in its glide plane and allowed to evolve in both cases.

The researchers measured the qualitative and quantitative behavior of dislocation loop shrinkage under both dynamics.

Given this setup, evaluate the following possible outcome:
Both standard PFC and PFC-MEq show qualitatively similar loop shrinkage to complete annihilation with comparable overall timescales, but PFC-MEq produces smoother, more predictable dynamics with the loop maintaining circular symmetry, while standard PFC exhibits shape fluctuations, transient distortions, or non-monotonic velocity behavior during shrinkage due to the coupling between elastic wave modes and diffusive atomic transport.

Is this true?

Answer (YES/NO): NO